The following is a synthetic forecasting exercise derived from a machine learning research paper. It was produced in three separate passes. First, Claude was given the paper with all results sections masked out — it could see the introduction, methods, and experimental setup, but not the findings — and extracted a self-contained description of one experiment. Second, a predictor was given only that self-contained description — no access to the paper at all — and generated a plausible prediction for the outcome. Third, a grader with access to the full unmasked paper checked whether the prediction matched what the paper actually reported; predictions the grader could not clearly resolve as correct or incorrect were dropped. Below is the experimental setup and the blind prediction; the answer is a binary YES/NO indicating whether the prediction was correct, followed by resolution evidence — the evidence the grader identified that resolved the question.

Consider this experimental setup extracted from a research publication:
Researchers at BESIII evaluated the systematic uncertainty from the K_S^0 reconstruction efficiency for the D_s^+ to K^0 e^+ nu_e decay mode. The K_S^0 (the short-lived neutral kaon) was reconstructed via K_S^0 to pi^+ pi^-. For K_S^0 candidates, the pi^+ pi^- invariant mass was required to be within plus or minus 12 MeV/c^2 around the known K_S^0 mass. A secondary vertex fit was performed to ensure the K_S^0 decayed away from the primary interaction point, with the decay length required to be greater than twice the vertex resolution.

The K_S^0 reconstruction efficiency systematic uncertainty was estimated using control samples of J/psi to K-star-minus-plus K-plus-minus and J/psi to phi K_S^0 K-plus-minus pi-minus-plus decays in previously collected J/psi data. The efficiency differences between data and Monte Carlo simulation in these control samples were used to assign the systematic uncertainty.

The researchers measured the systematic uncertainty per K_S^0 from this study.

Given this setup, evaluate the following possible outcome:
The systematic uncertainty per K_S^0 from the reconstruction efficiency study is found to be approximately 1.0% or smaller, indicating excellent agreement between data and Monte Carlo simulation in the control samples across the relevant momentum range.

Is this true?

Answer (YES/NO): NO